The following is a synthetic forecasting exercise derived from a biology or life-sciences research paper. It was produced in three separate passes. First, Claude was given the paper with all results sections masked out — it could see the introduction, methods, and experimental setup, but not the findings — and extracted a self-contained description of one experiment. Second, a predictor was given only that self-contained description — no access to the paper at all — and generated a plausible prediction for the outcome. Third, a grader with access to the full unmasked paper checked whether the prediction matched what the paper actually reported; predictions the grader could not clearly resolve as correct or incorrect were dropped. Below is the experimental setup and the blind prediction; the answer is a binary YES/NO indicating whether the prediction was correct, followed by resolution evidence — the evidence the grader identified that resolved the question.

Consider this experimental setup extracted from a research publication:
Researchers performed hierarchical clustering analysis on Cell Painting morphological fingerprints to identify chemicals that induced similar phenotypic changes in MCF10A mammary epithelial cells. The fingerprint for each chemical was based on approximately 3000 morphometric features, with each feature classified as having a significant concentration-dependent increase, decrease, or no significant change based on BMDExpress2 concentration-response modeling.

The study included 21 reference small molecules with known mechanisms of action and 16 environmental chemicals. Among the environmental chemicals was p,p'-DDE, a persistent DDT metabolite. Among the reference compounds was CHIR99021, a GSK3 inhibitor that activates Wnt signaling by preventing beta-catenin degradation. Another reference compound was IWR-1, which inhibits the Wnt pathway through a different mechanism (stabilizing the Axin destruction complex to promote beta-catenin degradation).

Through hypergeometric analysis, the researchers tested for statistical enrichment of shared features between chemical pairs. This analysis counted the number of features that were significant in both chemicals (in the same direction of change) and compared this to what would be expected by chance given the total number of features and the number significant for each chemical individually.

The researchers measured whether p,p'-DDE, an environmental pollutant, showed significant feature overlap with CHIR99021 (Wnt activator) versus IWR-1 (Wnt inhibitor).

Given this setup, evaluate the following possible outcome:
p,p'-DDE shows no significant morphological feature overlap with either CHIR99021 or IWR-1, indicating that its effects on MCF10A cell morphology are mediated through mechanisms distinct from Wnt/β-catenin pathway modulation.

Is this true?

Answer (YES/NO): NO